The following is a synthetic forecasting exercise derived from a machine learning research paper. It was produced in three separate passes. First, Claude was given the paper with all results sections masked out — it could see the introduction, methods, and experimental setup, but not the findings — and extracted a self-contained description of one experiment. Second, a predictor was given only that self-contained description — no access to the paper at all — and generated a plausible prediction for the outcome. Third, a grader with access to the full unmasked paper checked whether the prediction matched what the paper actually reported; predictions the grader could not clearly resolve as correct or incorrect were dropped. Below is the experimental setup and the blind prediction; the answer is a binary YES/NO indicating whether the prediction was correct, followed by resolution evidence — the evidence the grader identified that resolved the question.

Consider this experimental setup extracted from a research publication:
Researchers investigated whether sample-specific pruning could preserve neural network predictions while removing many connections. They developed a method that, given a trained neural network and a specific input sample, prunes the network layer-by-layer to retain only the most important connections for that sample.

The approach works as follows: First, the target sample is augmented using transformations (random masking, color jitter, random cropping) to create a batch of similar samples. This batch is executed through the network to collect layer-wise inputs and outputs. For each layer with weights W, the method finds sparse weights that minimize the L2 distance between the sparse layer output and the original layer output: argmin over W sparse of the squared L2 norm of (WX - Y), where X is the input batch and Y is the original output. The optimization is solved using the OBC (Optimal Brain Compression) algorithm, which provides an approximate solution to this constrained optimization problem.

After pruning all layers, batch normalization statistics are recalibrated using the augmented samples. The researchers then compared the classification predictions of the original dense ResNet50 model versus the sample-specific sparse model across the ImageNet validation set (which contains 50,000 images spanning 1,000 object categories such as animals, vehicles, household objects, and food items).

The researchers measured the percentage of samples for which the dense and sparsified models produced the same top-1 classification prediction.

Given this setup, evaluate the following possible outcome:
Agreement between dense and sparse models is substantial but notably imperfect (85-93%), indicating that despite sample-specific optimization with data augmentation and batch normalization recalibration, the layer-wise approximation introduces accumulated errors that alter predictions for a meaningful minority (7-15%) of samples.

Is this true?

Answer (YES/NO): NO